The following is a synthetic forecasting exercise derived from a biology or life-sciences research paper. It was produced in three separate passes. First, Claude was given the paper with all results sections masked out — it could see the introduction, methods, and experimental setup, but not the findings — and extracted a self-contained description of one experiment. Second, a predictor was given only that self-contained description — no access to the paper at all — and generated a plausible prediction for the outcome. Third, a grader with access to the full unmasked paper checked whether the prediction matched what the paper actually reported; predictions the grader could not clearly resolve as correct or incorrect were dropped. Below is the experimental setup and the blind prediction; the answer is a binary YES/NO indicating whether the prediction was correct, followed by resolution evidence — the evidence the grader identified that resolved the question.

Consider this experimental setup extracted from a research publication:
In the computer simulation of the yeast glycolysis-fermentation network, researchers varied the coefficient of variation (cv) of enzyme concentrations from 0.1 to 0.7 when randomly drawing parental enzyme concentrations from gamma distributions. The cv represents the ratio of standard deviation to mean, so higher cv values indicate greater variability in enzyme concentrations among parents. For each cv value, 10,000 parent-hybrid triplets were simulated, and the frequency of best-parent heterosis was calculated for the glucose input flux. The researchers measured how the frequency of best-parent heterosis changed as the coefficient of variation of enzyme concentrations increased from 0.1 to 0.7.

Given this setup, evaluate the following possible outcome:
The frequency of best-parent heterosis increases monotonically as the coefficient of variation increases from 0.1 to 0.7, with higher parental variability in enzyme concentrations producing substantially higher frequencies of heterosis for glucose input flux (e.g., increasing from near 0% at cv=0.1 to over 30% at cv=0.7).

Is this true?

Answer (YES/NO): YES